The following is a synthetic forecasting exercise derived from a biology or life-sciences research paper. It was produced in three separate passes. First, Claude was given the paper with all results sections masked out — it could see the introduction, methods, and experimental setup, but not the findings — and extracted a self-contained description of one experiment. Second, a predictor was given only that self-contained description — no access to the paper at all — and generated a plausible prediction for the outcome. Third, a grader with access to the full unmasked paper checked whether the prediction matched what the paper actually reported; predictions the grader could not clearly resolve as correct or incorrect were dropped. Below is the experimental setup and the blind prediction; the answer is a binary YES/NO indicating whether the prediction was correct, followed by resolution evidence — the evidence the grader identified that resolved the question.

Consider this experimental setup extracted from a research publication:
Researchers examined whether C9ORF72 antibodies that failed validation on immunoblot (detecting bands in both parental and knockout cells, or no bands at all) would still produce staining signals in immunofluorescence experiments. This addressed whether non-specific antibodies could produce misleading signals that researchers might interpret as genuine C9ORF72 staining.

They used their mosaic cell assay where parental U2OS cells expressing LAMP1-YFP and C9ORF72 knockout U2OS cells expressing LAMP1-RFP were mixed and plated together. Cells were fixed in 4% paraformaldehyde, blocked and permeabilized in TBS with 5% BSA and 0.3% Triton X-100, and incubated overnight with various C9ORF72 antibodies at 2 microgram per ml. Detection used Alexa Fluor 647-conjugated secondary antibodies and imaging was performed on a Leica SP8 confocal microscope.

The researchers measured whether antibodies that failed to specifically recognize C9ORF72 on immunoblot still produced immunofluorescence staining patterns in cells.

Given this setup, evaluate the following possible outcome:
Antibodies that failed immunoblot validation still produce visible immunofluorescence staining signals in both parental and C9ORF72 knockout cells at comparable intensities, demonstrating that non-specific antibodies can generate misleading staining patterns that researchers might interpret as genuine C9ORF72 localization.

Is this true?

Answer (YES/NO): YES